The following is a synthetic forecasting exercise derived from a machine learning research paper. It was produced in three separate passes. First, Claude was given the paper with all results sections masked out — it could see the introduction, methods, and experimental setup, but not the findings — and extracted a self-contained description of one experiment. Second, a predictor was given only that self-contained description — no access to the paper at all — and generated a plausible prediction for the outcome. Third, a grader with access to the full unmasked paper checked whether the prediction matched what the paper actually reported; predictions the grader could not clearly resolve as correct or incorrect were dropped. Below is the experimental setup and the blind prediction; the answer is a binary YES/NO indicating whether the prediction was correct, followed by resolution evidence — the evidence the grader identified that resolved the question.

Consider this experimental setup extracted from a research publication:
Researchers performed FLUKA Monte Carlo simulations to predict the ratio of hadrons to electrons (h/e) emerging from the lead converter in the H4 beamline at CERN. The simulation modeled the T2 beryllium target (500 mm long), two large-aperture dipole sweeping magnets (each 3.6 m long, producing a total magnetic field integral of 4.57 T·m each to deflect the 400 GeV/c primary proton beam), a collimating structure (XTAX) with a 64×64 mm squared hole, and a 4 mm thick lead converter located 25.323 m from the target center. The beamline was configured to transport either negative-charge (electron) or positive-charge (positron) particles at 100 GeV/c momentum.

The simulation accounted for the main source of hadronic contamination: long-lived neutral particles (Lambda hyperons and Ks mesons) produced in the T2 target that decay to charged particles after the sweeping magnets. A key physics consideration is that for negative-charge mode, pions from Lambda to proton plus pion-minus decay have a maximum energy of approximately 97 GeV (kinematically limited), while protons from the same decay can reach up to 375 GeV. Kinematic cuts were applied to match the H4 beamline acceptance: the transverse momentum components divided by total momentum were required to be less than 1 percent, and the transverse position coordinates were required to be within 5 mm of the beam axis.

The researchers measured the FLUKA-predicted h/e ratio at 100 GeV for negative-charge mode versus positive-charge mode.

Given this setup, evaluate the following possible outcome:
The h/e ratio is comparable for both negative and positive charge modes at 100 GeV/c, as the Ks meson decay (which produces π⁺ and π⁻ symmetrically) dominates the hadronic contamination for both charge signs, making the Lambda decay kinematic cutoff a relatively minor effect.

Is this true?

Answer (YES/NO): NO